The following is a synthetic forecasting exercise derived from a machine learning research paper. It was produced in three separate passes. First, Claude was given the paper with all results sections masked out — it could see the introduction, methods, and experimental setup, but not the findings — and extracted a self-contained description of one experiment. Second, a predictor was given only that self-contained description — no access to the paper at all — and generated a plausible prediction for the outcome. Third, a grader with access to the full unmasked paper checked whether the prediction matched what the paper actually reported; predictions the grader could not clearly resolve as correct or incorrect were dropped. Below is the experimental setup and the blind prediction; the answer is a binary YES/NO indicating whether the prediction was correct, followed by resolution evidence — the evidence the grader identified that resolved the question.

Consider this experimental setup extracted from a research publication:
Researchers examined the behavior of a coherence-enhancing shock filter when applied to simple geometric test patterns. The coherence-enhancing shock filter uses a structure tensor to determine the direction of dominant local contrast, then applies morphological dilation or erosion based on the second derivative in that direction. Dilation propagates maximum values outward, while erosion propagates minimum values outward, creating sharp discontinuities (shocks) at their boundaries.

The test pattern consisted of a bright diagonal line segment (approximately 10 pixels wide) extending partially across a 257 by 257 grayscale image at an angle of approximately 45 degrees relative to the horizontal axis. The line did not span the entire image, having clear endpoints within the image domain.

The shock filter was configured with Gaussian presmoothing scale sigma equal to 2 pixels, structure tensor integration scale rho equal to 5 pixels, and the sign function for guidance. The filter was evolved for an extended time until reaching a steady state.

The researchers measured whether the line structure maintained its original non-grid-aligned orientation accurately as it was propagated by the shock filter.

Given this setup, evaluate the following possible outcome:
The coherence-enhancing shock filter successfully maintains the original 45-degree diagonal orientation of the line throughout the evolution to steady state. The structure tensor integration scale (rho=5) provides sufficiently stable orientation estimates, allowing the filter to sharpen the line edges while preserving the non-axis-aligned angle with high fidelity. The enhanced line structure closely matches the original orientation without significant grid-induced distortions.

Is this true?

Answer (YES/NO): YES